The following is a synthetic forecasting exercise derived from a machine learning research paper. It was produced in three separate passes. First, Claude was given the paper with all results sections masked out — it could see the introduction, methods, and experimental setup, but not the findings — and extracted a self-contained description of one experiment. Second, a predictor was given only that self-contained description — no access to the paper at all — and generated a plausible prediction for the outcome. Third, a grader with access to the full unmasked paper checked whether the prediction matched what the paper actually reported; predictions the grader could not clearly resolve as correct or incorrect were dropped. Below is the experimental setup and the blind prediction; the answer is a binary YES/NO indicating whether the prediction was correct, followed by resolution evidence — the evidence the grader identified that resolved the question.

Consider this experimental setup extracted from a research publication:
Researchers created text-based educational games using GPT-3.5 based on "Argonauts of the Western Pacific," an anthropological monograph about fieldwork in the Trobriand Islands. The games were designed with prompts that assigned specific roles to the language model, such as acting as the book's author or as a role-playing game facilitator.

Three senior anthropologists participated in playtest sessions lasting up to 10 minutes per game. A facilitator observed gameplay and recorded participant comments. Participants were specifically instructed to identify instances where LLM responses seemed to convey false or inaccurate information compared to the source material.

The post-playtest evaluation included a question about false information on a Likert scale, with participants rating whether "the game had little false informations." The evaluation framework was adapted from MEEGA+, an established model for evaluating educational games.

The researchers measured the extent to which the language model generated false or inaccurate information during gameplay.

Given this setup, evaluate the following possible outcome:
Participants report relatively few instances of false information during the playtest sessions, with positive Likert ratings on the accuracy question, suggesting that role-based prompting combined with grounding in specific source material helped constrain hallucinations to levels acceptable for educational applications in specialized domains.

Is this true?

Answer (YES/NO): NO